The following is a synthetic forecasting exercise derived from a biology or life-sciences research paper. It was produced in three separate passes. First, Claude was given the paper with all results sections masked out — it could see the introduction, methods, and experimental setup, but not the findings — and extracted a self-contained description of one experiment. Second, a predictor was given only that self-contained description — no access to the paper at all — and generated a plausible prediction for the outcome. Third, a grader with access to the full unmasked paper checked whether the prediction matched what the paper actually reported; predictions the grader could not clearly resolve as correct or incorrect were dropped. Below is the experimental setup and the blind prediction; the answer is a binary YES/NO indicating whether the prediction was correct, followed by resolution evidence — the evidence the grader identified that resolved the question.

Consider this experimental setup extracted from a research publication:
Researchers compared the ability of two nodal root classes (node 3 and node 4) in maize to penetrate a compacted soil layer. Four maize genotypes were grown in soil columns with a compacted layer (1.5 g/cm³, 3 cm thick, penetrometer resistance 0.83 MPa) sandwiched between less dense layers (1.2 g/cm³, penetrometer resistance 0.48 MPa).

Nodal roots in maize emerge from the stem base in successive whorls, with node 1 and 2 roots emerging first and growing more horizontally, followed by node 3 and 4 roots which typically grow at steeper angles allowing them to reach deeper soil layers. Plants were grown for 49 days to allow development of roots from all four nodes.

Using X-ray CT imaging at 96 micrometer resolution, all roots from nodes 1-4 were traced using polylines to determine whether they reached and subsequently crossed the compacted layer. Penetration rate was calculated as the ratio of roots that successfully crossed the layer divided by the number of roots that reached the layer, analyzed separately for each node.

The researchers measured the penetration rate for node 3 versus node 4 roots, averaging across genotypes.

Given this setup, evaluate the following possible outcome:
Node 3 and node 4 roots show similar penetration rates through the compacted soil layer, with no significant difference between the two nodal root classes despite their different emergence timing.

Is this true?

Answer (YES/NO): YES